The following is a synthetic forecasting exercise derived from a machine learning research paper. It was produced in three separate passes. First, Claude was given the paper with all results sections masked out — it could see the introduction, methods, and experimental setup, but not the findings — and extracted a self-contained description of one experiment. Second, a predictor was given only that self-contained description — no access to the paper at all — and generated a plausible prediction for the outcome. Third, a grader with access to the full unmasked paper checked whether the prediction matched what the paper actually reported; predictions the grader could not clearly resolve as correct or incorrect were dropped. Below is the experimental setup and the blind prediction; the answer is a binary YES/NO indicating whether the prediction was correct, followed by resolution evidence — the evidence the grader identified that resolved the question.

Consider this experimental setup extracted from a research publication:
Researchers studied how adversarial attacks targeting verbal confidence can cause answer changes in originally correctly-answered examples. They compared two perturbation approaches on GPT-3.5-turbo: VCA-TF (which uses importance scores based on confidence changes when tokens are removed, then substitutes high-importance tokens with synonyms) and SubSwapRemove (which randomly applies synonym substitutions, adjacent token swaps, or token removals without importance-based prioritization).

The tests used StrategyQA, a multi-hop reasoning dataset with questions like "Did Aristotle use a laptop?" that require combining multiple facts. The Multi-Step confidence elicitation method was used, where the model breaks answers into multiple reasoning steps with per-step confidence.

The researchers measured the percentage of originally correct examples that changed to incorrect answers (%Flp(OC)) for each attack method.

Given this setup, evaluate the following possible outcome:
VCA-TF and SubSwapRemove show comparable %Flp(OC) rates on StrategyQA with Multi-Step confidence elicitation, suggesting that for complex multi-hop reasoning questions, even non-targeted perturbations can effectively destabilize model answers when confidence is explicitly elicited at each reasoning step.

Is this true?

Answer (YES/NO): NO